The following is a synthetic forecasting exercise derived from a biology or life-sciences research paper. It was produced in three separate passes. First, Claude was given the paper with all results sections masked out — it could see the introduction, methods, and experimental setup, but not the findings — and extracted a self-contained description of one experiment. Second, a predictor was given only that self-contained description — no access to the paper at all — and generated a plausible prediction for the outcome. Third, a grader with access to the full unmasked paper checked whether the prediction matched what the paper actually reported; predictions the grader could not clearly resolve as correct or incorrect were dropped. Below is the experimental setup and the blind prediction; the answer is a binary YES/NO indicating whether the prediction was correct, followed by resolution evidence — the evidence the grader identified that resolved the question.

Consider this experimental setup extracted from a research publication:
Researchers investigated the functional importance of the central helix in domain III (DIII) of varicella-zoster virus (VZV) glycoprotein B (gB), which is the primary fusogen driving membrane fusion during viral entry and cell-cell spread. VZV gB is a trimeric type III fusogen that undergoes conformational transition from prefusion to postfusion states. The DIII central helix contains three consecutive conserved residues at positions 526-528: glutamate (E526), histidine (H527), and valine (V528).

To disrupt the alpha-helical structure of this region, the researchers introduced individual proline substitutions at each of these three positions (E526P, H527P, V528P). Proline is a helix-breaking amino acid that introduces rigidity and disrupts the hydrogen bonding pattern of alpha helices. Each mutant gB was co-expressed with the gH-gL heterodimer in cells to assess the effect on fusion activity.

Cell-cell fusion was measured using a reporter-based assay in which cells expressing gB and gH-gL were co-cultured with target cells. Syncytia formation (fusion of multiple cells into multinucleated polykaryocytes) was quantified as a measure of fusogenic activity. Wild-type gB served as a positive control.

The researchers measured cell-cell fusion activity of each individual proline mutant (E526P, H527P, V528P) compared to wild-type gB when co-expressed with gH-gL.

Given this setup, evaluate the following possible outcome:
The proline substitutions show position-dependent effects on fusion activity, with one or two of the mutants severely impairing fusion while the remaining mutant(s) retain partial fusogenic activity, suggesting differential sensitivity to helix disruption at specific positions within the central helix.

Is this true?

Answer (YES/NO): NO